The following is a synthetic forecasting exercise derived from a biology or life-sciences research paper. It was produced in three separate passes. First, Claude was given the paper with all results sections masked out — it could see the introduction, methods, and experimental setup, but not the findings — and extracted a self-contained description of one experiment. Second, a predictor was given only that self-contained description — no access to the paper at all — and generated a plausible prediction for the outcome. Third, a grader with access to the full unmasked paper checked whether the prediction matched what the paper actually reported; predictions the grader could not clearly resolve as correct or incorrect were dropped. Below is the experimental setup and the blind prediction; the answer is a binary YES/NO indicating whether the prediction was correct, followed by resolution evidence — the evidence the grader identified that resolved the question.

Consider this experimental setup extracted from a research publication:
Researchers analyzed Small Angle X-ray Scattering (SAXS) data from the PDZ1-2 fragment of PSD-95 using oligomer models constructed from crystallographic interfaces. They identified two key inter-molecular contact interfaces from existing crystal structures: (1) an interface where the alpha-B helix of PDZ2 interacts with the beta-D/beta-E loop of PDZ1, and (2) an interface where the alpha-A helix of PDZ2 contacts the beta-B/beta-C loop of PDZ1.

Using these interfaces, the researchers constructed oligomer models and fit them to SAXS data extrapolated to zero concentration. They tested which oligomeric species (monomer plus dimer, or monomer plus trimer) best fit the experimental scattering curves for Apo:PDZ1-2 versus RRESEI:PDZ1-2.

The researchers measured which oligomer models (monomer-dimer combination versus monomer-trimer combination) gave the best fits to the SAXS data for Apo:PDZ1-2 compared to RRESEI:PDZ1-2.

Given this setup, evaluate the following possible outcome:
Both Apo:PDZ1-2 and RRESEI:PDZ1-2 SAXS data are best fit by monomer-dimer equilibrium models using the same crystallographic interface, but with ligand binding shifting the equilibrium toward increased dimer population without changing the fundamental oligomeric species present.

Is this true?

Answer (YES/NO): NO